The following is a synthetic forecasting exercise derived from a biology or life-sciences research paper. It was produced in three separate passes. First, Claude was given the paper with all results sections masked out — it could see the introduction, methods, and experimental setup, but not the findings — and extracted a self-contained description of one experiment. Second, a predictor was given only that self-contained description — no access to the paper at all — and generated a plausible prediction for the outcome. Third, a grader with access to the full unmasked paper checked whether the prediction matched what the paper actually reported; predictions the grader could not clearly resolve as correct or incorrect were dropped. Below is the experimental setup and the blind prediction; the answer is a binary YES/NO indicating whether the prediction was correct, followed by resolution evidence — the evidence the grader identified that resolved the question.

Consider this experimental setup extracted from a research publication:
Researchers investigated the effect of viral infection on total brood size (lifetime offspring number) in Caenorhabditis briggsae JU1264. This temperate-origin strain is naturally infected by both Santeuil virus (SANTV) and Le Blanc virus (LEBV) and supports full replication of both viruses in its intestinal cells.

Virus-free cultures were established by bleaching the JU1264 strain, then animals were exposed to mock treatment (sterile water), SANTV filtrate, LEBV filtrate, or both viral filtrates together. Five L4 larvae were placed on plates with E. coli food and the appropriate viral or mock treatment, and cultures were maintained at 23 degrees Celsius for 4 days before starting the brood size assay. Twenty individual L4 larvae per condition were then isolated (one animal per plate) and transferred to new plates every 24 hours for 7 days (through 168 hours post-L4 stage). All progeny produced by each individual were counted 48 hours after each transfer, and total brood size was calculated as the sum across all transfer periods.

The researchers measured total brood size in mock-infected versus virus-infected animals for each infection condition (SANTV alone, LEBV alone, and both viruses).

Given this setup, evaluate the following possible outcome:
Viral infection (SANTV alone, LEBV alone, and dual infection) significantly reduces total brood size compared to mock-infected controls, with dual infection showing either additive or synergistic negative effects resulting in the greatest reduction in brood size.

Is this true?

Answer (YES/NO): NO